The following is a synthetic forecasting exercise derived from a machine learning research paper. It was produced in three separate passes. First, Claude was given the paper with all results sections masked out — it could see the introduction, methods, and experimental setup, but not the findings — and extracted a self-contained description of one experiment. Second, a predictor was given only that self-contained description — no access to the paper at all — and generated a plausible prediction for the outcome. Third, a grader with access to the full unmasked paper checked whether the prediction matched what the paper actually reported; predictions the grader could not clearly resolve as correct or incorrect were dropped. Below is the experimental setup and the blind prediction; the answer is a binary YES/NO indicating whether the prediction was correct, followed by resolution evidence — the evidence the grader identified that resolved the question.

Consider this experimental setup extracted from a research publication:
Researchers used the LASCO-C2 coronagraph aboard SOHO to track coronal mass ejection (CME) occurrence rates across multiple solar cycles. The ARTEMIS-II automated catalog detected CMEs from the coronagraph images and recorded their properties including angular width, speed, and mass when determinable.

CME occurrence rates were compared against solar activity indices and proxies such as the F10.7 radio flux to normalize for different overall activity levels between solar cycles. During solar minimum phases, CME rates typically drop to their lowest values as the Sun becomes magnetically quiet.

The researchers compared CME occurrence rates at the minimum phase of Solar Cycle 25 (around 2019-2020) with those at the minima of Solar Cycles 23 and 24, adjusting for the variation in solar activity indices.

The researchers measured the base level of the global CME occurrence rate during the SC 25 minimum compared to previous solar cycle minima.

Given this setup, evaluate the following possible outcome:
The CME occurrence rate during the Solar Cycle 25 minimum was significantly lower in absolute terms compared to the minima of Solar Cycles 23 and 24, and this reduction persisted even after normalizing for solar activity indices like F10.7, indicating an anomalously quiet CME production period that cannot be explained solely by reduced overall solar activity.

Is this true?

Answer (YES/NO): NO